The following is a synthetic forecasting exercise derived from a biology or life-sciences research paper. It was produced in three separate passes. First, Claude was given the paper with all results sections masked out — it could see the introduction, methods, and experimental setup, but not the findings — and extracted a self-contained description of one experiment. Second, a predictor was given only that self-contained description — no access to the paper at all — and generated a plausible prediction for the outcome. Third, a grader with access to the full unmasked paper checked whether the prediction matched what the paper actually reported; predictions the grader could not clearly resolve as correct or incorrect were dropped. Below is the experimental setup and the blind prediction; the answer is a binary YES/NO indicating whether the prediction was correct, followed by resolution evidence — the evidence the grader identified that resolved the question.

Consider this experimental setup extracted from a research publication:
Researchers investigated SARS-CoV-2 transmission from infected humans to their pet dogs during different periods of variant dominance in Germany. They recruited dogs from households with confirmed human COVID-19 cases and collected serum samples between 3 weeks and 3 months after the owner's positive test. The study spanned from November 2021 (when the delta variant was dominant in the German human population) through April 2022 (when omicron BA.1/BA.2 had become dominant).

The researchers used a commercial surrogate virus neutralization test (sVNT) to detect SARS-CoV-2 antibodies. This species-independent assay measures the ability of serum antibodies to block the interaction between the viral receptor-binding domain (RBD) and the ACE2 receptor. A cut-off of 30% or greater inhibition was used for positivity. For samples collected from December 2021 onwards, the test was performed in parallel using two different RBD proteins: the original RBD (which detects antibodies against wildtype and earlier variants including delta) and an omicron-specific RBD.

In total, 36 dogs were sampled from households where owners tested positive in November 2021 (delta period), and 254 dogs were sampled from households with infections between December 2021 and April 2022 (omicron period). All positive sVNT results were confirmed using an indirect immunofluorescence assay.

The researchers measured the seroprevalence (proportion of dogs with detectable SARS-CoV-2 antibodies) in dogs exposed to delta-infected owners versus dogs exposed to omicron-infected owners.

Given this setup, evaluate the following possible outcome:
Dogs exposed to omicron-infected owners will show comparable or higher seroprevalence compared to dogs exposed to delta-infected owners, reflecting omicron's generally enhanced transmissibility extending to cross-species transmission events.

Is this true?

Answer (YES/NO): NO